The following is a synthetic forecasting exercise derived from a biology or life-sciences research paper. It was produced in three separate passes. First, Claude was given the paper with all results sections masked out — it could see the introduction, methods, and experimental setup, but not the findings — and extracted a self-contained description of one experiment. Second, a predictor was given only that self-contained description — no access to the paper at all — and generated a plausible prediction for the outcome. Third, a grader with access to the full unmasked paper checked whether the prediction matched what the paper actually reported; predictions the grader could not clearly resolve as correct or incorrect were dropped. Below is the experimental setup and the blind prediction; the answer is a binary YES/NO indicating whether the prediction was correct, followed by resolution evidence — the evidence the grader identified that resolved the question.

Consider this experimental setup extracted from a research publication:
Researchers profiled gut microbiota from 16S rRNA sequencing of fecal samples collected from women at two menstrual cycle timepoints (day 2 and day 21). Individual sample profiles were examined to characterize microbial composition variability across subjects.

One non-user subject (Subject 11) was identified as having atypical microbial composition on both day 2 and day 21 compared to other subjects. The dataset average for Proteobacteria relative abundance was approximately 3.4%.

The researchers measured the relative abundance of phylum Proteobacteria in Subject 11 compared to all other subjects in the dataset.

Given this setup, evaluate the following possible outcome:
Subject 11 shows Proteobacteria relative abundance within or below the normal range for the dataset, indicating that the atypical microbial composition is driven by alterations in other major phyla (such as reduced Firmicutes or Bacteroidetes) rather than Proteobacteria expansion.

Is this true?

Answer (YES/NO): NO